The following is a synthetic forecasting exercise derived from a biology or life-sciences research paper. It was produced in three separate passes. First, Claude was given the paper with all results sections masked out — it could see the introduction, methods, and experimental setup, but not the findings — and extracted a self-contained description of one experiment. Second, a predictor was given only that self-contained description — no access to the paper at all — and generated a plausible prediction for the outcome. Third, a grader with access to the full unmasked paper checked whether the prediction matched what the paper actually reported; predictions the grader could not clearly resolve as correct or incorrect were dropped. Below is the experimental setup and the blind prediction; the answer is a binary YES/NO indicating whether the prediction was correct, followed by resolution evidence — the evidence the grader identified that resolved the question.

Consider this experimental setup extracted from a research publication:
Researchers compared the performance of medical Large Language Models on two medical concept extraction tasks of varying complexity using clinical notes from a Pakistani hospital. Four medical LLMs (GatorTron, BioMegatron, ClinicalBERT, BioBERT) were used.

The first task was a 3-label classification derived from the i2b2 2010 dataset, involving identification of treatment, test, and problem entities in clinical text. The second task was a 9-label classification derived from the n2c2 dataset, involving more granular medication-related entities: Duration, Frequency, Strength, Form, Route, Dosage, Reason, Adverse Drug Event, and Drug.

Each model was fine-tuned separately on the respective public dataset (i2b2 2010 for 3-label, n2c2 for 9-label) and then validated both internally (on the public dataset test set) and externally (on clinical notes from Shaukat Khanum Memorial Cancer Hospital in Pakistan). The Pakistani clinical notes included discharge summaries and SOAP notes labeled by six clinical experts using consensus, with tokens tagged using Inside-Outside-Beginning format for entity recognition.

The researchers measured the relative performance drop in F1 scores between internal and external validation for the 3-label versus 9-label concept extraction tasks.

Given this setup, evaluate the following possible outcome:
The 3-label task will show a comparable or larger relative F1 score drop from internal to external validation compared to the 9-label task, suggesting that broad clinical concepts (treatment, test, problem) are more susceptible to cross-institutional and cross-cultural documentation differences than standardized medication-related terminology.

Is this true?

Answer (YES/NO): YES